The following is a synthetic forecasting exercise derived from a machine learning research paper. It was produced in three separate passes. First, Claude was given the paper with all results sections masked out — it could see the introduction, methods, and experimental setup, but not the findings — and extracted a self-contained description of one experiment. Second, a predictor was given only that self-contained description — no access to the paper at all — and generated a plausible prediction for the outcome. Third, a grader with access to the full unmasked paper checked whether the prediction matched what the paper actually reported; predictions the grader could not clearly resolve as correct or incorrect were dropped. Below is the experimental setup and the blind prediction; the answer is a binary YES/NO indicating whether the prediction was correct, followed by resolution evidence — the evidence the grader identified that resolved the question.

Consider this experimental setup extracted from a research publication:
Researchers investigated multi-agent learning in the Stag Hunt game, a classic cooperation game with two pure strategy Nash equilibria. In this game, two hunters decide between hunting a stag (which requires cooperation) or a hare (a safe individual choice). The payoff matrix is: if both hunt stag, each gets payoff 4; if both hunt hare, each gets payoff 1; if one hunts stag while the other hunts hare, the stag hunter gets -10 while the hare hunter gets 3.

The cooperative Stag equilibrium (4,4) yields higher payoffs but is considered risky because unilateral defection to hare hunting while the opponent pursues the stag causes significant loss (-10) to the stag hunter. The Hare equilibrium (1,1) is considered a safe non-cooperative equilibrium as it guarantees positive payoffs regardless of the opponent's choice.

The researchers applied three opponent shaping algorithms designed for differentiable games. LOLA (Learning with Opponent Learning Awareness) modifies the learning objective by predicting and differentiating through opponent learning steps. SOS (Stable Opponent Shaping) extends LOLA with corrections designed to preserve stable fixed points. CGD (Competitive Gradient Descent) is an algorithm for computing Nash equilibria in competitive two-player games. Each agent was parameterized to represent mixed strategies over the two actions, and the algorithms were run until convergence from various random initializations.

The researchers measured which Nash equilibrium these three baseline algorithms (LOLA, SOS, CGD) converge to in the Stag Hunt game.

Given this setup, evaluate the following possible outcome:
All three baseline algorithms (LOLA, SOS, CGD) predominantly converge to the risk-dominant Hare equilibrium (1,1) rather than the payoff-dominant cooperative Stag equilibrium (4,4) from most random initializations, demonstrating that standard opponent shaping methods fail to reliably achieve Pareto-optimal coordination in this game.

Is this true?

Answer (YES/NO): YES